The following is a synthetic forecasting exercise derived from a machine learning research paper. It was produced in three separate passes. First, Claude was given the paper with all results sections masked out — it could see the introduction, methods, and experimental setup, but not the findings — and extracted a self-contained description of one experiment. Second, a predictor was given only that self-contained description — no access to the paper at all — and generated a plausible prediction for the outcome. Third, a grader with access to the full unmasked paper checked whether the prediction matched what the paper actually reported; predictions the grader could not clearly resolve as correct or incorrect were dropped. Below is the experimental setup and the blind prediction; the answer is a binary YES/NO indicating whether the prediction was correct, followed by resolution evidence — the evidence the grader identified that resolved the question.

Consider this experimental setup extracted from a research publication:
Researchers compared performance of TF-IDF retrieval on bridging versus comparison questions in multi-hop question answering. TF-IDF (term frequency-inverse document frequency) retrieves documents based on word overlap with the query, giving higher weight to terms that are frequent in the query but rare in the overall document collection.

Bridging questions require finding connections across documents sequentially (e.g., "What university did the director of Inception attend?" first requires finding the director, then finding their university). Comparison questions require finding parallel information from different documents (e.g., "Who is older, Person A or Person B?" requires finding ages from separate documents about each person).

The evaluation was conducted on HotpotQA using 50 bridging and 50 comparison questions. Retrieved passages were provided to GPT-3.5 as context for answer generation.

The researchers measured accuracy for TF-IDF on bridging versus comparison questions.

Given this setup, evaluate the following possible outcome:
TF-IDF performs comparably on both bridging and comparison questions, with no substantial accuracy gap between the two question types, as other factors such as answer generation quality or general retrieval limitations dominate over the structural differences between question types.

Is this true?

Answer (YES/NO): NO